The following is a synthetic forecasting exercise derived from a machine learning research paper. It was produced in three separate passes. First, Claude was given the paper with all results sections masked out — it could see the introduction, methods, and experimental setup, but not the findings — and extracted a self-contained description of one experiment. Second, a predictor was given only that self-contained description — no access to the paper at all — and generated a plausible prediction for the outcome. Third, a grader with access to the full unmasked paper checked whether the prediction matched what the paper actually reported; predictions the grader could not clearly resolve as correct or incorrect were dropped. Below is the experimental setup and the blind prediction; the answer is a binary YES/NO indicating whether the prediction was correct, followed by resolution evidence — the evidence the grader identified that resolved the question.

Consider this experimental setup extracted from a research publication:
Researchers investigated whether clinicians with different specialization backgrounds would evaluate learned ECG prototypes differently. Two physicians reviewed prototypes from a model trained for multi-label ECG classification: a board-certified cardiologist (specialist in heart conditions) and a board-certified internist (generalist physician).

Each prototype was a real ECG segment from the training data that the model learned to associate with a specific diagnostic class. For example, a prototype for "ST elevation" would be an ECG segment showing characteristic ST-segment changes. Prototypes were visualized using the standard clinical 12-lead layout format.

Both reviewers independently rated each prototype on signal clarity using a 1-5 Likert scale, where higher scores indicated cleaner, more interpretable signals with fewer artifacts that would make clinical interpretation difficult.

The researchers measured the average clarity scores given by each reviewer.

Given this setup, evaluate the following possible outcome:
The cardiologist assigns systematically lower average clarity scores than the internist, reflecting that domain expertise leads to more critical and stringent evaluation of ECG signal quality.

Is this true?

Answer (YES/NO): NO